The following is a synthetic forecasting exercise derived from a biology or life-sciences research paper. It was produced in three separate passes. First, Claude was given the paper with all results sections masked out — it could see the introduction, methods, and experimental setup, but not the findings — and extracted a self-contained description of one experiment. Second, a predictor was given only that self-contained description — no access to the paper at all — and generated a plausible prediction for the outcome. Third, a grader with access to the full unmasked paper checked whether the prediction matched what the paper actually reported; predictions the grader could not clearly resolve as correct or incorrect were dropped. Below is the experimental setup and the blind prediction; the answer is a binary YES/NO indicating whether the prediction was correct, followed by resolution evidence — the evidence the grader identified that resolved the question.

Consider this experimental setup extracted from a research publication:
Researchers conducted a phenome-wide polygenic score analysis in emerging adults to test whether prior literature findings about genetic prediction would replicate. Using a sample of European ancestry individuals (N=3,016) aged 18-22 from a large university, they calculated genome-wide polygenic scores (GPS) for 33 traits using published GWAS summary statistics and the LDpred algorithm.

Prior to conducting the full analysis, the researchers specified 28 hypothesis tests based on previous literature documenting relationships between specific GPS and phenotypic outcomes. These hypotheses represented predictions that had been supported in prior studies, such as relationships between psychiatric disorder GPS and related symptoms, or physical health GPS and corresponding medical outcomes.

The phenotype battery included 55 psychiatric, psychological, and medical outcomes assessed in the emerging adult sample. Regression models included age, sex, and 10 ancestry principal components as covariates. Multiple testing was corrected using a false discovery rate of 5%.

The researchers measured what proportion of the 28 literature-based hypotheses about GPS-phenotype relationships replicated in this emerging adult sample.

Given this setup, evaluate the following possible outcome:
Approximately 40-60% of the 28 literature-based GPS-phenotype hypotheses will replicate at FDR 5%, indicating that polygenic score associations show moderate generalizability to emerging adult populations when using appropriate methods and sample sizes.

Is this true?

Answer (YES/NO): NO